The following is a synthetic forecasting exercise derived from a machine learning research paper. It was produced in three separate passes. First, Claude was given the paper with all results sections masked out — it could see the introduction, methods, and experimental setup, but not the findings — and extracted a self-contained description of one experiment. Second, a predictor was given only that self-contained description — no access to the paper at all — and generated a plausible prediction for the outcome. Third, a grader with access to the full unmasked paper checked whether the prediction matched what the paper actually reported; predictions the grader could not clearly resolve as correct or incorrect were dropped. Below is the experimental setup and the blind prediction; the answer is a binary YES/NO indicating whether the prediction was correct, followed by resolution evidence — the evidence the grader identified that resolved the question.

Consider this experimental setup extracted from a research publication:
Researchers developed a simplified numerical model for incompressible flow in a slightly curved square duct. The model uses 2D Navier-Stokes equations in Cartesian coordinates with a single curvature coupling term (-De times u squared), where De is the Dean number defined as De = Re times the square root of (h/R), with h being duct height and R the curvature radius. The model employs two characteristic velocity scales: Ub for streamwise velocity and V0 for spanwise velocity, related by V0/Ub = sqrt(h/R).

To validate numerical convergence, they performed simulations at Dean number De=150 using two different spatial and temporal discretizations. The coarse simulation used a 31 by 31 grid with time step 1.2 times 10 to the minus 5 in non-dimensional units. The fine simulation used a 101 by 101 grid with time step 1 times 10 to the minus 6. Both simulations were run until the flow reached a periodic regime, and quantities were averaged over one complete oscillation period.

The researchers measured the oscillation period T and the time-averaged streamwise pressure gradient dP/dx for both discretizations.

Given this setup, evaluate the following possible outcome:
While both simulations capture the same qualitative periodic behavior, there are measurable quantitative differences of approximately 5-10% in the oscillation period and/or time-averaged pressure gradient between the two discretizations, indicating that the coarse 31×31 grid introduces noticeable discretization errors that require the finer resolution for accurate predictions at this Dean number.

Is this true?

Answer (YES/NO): NO